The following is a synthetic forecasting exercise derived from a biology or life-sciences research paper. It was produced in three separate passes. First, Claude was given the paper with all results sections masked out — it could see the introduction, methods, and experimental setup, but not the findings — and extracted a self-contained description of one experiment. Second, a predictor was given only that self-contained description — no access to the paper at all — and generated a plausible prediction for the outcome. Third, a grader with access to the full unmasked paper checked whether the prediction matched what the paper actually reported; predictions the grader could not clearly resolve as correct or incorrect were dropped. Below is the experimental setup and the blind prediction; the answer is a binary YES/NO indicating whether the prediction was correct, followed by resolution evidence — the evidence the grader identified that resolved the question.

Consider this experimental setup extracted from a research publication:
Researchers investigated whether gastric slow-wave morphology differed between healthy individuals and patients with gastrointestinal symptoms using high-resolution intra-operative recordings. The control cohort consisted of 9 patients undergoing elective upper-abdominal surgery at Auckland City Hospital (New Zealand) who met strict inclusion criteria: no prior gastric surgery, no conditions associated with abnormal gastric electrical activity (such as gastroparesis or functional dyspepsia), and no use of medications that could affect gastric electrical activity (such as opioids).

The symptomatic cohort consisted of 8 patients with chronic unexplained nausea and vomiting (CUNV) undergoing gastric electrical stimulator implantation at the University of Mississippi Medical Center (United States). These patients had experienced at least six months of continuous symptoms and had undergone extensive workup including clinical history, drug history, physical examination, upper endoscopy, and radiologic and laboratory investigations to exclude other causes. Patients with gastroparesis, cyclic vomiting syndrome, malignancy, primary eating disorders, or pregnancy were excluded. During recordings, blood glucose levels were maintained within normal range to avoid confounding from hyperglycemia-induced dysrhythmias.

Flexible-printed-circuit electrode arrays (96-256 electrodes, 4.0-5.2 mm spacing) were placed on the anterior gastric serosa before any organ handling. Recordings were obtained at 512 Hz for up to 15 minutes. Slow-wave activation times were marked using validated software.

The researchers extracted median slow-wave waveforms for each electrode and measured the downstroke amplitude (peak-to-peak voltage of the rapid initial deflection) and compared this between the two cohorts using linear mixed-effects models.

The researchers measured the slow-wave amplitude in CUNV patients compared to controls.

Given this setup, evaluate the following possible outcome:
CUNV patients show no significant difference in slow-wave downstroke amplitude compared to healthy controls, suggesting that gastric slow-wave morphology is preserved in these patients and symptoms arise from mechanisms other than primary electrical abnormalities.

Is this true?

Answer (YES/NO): NO